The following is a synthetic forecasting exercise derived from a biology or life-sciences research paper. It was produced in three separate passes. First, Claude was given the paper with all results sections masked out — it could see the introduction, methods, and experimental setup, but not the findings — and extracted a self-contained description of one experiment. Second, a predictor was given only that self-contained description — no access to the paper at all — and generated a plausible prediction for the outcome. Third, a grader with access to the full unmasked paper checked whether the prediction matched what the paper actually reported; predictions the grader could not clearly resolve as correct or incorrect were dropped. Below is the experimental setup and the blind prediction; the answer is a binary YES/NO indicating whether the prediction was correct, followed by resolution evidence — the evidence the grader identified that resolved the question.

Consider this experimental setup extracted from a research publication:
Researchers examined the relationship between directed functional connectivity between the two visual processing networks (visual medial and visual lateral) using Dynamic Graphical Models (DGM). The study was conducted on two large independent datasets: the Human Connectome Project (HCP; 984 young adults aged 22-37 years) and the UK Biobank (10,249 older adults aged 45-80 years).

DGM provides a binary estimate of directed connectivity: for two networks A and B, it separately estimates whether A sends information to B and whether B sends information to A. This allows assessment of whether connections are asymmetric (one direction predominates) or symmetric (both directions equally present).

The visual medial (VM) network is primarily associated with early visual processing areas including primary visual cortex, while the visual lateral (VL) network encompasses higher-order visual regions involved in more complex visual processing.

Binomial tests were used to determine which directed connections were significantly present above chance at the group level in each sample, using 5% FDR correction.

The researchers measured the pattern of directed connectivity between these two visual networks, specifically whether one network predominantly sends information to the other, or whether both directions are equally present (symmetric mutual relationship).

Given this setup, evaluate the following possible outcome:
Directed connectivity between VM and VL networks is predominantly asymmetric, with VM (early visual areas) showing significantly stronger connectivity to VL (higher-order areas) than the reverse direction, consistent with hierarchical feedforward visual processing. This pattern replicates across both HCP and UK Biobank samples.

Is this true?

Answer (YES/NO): NO